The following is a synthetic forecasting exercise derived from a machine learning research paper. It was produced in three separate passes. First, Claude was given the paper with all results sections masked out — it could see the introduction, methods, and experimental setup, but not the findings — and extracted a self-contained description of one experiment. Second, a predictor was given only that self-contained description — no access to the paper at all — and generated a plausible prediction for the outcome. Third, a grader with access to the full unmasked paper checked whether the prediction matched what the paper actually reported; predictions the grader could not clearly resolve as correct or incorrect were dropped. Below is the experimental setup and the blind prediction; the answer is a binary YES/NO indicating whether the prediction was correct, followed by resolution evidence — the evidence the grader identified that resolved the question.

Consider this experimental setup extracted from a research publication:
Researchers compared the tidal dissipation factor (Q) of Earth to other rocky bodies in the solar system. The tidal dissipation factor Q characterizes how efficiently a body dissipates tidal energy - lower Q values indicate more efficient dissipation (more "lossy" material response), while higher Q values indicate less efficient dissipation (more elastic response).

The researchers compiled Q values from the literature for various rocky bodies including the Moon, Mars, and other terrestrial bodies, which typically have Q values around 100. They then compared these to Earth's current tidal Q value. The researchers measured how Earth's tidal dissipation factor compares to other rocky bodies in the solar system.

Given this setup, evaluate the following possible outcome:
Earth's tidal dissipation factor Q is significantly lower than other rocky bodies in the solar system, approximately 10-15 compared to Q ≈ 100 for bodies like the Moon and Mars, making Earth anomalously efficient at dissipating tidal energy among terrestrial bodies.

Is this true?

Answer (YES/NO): YES